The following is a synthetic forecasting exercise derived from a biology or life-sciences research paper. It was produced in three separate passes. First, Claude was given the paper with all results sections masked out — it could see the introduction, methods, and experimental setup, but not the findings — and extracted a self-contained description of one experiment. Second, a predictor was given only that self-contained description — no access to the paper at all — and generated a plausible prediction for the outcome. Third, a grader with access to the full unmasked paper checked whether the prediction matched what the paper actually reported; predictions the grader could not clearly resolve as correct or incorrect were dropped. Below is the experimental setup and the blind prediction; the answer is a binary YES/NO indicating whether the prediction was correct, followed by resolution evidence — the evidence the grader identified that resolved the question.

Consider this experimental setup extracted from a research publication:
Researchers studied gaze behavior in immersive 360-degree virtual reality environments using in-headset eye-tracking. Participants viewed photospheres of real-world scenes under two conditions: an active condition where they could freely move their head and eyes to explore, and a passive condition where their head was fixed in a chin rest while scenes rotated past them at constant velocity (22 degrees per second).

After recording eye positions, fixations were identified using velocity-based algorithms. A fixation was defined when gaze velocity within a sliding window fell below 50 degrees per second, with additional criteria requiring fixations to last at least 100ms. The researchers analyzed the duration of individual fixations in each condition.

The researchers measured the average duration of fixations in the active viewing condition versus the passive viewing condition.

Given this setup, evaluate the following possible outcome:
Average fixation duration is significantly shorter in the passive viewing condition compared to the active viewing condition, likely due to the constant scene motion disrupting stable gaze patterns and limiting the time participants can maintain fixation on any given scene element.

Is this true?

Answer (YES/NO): NO